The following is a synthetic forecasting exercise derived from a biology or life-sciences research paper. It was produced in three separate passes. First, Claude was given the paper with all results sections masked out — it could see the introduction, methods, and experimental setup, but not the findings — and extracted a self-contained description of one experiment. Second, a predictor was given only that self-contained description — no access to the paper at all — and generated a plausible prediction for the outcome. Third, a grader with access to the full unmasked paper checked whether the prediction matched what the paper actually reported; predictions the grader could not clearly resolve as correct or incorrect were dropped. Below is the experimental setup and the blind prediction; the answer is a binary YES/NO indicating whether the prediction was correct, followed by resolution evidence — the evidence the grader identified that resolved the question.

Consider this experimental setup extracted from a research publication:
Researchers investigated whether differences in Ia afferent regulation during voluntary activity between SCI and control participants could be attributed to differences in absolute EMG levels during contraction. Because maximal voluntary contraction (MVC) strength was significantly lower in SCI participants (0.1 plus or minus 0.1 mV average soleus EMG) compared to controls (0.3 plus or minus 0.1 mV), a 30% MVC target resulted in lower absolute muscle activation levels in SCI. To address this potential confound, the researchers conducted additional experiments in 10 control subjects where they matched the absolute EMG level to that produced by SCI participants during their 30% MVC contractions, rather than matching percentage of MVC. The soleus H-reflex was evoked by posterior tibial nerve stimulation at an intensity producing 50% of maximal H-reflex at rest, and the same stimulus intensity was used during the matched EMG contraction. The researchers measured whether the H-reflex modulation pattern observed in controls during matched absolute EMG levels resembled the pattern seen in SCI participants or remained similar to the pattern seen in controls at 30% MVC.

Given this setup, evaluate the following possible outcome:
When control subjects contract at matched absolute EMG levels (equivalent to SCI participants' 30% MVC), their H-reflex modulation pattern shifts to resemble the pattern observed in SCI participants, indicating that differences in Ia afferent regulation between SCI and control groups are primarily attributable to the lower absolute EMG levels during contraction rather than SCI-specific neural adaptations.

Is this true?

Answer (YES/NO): NO